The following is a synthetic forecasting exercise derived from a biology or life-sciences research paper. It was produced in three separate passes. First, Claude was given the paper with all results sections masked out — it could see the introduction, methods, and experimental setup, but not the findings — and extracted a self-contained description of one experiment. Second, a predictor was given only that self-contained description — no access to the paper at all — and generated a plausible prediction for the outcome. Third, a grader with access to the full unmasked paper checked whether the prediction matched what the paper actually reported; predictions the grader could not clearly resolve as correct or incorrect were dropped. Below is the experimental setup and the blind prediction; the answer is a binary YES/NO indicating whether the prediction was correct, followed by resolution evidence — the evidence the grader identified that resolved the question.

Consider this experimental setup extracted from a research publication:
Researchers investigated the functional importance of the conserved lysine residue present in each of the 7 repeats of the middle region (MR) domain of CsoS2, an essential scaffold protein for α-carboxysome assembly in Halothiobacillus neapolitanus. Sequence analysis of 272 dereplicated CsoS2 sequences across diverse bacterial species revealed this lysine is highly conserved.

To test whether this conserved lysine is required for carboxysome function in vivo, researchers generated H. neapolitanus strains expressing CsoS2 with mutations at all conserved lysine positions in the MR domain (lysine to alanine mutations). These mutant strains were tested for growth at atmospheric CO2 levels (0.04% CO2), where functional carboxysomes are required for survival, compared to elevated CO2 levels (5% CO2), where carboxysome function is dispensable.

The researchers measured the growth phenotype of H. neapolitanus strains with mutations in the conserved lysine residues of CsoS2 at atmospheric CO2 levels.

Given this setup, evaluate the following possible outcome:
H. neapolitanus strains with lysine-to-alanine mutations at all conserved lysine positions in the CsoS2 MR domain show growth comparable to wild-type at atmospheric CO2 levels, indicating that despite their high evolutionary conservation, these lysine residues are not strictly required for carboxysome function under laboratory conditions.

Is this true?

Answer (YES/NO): YES